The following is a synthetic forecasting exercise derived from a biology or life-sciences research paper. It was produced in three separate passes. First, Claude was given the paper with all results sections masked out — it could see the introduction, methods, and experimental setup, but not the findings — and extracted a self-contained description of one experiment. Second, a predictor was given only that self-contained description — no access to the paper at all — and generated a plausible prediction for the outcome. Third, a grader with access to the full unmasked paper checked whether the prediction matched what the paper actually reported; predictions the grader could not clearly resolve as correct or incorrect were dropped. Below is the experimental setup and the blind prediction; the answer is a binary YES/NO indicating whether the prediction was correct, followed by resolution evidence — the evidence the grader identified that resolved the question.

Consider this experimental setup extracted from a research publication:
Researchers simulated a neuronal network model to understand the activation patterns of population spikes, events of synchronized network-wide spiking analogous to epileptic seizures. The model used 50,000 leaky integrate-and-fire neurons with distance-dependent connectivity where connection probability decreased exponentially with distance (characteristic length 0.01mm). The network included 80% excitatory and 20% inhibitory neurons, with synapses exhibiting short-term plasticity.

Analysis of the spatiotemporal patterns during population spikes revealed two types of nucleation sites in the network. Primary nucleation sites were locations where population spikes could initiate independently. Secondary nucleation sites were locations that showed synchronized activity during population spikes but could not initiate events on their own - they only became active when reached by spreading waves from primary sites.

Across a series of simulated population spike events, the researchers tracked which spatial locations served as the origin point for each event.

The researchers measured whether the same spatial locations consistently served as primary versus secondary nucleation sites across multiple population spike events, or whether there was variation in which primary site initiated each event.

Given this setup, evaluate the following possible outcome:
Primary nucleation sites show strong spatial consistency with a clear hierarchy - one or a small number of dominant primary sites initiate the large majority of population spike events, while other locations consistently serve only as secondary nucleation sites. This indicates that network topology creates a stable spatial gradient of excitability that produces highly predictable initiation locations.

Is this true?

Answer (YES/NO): NO